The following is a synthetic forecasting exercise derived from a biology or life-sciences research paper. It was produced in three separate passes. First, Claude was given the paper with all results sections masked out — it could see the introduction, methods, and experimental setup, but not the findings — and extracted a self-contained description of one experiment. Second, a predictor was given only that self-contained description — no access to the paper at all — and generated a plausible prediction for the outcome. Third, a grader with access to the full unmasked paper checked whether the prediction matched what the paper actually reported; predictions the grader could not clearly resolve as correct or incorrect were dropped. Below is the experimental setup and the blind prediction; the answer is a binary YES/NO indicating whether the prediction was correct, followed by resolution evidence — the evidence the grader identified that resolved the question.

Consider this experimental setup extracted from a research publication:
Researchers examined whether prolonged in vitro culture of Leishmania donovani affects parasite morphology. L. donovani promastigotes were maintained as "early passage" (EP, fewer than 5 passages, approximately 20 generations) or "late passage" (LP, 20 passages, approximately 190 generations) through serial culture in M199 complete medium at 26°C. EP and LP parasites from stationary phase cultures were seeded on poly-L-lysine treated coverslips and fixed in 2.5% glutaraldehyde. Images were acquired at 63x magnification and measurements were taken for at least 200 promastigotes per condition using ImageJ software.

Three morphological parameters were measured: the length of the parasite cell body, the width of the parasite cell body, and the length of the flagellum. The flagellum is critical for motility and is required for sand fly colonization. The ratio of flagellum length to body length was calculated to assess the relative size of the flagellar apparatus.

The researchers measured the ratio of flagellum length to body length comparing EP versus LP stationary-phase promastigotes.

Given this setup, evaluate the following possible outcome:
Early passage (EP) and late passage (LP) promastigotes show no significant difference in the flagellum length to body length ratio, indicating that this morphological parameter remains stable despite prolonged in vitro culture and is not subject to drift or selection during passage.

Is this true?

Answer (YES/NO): NO